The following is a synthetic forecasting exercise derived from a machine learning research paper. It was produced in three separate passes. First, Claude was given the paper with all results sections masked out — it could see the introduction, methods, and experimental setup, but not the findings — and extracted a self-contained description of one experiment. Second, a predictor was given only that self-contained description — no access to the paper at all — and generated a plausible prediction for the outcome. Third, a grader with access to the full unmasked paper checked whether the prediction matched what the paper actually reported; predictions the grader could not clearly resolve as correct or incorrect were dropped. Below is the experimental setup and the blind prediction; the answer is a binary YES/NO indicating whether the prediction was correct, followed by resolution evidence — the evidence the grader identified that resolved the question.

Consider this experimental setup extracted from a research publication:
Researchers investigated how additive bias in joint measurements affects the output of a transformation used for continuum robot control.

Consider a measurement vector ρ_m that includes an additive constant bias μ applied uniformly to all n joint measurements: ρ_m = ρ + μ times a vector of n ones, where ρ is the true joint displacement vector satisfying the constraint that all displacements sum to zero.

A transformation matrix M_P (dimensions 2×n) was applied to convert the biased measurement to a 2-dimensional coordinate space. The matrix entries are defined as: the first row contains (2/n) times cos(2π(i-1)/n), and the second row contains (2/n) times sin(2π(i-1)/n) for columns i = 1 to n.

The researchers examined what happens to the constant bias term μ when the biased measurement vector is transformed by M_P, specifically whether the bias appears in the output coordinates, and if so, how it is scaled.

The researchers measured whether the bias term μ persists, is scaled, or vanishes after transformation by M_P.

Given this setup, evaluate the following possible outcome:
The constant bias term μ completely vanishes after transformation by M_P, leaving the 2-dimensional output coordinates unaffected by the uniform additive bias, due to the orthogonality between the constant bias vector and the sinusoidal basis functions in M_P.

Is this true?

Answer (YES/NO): YES